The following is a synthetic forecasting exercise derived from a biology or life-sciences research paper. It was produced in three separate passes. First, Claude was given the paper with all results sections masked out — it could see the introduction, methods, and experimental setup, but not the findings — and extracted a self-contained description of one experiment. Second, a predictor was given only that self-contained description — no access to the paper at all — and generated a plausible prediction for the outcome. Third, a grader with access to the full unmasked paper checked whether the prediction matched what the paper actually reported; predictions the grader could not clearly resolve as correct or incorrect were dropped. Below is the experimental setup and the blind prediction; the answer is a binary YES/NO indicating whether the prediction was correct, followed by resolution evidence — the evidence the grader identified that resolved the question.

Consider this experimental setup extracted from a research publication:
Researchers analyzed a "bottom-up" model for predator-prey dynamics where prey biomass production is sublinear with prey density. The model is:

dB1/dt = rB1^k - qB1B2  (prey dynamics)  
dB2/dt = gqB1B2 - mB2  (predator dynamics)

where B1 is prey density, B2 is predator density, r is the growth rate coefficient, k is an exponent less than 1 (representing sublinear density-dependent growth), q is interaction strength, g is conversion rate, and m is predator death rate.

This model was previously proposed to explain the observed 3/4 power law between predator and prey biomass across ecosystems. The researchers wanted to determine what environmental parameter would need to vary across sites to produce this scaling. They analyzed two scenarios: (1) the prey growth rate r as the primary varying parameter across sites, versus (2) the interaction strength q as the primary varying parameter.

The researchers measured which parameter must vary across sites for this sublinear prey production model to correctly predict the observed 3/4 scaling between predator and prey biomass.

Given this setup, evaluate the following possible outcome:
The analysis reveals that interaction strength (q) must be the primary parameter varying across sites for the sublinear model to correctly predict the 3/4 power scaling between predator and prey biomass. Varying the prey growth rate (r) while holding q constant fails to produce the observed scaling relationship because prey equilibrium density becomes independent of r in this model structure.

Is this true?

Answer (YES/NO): YES